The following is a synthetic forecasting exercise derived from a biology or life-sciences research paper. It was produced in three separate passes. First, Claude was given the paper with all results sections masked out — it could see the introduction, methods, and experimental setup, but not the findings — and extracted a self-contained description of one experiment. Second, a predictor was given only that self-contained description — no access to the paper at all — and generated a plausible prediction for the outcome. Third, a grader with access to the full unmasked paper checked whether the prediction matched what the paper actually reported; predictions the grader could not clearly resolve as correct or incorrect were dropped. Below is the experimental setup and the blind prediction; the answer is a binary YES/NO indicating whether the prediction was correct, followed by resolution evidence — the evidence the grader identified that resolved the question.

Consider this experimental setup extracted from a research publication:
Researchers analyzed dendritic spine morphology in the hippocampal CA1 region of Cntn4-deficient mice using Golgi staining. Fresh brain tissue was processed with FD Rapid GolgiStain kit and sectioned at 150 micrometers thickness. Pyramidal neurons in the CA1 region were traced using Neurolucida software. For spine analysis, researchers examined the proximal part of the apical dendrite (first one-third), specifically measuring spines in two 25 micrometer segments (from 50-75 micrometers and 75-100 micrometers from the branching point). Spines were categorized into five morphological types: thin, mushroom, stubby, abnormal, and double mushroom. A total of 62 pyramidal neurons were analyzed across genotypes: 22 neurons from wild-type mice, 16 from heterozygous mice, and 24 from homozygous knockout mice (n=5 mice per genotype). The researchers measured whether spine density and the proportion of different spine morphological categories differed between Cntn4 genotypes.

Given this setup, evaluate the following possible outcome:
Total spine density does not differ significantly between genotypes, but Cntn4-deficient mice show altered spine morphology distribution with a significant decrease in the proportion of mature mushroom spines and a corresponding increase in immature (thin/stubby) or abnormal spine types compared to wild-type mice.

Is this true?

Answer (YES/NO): NO